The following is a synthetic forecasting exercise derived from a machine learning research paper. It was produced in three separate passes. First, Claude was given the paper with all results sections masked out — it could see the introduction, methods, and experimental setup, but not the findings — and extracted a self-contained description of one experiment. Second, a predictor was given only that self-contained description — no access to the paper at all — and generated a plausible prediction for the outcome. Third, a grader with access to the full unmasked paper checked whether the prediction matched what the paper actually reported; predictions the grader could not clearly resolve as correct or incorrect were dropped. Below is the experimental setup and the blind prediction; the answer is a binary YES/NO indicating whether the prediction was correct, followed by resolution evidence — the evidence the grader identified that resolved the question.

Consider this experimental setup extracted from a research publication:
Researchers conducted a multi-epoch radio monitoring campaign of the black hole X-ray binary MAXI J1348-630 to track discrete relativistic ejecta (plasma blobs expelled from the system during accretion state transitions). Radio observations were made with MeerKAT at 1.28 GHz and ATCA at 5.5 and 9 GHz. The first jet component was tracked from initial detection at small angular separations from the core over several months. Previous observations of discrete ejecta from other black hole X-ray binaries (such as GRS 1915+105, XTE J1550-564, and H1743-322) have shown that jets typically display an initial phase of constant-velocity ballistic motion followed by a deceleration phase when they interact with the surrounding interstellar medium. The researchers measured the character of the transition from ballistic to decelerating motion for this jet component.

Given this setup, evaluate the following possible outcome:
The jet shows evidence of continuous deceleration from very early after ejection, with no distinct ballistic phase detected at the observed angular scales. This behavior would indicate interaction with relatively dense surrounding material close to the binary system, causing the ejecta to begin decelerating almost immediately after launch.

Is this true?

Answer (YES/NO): NO